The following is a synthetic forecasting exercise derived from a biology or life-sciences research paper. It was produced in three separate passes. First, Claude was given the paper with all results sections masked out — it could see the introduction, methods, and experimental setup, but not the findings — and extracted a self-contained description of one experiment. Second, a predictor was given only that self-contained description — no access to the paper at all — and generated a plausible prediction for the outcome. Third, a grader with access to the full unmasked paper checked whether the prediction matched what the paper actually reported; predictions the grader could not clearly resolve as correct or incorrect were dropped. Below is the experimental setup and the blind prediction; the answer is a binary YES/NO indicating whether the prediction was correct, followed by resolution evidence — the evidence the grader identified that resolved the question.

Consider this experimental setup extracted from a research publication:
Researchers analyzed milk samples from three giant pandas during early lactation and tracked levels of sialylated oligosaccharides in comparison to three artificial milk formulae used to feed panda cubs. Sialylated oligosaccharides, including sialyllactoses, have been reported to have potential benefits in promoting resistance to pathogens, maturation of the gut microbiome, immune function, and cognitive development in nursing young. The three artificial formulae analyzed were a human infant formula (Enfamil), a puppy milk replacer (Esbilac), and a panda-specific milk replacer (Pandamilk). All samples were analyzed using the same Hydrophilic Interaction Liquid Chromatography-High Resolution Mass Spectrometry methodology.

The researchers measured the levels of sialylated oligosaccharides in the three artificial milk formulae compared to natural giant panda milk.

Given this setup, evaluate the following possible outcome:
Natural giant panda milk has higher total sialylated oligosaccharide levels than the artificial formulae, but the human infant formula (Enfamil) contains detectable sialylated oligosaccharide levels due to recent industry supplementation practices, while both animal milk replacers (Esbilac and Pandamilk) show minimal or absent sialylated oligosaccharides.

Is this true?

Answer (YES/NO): NO